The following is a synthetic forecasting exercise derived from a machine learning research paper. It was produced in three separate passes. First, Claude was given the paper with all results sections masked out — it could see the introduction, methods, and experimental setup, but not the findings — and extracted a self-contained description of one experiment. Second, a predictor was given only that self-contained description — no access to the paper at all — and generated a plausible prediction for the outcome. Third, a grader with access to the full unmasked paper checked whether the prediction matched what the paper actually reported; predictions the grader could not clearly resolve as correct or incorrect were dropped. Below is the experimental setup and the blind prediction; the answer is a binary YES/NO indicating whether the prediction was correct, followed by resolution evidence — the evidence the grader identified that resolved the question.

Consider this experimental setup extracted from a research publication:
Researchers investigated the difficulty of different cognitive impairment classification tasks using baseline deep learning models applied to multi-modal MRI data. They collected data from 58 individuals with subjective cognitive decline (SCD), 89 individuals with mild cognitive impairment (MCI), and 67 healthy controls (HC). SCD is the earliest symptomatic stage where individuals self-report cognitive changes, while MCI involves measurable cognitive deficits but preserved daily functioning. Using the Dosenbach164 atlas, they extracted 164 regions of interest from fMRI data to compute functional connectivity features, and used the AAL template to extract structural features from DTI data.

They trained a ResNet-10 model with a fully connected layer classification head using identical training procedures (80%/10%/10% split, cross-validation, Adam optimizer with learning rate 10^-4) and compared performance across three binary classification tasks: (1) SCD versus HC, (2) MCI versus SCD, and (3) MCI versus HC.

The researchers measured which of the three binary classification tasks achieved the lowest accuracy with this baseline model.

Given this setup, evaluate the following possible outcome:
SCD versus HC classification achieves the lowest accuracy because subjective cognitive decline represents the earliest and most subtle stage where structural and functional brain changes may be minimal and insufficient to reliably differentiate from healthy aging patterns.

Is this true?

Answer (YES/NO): NO